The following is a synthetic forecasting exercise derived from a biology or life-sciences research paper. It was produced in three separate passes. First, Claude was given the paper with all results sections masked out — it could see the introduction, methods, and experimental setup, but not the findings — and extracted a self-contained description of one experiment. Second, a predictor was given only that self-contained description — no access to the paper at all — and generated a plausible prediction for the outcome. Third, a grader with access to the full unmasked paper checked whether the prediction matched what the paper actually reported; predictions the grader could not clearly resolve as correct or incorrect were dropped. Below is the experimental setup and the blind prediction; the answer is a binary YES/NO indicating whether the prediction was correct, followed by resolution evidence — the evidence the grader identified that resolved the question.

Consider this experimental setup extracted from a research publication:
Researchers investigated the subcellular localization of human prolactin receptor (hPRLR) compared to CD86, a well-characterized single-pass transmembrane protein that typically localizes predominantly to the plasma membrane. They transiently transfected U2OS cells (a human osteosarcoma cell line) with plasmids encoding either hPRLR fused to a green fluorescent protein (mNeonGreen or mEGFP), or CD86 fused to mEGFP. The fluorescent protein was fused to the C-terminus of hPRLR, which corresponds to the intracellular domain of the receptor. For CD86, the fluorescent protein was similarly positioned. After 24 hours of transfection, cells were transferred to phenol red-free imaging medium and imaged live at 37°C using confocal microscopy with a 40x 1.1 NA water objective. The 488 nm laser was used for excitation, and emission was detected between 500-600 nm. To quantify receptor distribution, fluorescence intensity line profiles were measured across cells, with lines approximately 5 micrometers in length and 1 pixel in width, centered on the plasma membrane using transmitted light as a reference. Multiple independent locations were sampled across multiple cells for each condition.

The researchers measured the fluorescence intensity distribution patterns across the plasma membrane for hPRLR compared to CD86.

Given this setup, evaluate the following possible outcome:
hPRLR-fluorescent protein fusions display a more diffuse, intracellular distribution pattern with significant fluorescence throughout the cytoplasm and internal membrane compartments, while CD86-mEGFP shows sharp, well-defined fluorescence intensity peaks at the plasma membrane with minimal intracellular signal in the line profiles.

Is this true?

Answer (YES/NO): YES